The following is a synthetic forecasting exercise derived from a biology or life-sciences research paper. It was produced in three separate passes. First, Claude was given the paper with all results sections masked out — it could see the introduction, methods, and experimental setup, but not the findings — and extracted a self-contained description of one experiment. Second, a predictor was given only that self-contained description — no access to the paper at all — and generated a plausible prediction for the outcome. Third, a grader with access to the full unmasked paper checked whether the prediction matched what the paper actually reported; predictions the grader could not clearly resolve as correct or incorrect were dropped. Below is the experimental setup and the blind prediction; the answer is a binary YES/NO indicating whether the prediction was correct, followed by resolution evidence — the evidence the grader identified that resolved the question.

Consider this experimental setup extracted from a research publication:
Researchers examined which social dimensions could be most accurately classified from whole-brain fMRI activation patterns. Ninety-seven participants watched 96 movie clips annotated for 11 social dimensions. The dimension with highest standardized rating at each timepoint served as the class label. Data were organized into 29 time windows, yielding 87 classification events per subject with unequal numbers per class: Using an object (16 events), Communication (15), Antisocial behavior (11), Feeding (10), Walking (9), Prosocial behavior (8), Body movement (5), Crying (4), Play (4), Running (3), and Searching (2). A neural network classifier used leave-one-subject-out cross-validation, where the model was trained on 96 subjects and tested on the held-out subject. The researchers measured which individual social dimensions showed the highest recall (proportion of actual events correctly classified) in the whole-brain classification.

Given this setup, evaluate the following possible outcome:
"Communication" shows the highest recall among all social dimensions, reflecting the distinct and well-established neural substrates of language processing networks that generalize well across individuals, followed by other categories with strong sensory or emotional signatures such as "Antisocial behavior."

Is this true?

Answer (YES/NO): NO